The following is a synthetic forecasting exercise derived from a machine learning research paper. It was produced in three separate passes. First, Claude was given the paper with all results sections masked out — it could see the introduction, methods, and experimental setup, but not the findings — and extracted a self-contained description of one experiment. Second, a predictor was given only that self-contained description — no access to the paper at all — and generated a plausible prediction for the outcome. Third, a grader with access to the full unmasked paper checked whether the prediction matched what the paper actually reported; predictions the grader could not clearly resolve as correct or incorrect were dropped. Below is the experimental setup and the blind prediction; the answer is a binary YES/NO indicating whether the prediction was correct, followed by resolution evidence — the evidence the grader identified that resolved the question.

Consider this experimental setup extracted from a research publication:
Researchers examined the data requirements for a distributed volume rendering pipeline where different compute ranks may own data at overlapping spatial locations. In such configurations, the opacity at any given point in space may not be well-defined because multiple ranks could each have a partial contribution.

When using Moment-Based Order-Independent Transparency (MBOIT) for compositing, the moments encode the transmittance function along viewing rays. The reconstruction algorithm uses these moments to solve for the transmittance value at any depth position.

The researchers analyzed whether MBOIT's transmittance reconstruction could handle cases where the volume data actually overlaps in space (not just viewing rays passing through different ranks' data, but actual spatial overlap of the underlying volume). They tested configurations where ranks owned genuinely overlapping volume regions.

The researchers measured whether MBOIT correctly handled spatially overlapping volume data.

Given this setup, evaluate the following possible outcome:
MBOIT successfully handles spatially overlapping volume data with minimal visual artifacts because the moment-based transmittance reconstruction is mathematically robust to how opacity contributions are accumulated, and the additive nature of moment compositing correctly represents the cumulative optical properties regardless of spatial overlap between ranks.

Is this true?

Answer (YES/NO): NO